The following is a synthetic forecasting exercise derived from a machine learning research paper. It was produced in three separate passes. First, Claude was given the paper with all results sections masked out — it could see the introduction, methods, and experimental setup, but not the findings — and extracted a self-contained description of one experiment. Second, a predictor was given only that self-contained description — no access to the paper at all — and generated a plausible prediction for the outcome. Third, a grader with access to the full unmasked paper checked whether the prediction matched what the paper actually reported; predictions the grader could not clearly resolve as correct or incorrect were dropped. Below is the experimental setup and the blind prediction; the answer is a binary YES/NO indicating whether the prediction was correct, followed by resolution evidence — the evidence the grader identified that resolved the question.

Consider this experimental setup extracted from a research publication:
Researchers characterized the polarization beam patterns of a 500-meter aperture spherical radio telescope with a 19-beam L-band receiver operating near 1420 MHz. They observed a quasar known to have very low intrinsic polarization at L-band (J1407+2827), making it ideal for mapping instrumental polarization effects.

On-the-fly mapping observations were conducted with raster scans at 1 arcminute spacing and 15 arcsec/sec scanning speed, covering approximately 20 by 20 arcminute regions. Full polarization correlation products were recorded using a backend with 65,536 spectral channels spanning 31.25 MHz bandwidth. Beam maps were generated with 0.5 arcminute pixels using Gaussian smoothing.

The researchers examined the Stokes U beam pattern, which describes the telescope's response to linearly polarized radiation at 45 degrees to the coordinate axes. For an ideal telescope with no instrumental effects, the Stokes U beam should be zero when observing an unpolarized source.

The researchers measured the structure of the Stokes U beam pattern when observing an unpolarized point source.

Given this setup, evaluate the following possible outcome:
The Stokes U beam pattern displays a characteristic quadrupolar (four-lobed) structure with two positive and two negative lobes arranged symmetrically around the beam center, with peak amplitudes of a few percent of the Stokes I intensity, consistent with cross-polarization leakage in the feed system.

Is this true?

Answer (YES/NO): NO